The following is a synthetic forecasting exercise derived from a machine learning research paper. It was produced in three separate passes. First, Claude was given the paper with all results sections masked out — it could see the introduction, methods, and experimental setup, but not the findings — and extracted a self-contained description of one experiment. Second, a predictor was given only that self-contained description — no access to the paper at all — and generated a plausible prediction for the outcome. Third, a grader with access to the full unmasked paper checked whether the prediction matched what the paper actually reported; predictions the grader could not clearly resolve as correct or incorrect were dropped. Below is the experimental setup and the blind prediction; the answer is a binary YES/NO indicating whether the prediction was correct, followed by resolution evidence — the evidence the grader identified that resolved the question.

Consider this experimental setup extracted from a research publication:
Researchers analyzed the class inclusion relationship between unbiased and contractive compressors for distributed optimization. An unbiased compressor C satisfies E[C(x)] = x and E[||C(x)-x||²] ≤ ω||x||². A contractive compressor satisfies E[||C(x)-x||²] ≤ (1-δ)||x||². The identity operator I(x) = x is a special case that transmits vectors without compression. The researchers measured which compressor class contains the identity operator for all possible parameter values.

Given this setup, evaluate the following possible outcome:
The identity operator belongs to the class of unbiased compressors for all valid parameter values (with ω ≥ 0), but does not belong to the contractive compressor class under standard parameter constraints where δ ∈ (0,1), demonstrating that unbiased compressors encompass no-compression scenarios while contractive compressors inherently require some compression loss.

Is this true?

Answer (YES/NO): NO